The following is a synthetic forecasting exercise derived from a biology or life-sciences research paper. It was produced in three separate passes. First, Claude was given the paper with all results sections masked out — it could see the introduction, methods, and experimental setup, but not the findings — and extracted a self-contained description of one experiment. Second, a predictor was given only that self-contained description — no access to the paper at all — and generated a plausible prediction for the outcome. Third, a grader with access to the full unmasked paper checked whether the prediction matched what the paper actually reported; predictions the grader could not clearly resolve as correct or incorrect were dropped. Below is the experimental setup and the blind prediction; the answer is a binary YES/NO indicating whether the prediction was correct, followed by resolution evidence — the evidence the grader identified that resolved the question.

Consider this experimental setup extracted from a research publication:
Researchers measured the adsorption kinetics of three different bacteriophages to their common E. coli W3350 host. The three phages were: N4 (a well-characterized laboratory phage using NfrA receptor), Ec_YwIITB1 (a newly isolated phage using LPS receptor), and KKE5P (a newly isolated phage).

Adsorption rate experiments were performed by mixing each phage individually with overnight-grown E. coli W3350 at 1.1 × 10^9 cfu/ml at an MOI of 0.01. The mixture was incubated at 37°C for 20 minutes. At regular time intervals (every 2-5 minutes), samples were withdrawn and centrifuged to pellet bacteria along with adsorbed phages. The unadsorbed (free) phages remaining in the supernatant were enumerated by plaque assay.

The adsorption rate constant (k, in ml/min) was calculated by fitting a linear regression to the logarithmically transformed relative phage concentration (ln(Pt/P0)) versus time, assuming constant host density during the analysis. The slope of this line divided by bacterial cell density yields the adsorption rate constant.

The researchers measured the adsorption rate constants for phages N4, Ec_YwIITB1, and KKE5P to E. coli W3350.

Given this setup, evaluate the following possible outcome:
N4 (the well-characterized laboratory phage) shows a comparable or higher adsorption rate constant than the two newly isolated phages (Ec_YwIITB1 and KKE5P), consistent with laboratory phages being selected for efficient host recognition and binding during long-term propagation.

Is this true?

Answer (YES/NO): YES